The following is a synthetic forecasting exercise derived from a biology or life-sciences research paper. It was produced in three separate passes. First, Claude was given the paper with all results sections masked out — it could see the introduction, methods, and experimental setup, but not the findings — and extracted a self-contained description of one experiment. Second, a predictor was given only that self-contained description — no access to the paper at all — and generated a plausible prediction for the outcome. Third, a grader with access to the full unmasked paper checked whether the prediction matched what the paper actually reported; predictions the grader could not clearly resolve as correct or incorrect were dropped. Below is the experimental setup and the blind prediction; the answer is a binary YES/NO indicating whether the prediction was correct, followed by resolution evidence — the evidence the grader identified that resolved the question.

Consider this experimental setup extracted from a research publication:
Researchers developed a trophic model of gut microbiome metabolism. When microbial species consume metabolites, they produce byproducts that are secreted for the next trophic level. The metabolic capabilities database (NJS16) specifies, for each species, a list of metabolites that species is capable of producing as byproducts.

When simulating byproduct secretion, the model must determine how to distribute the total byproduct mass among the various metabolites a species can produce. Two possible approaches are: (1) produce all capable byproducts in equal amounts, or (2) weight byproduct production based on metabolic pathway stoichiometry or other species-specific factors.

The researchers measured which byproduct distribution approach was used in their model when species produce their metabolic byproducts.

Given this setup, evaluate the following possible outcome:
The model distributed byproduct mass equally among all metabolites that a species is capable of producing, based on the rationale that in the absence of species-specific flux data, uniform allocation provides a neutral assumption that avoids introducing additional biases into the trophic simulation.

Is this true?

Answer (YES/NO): YES